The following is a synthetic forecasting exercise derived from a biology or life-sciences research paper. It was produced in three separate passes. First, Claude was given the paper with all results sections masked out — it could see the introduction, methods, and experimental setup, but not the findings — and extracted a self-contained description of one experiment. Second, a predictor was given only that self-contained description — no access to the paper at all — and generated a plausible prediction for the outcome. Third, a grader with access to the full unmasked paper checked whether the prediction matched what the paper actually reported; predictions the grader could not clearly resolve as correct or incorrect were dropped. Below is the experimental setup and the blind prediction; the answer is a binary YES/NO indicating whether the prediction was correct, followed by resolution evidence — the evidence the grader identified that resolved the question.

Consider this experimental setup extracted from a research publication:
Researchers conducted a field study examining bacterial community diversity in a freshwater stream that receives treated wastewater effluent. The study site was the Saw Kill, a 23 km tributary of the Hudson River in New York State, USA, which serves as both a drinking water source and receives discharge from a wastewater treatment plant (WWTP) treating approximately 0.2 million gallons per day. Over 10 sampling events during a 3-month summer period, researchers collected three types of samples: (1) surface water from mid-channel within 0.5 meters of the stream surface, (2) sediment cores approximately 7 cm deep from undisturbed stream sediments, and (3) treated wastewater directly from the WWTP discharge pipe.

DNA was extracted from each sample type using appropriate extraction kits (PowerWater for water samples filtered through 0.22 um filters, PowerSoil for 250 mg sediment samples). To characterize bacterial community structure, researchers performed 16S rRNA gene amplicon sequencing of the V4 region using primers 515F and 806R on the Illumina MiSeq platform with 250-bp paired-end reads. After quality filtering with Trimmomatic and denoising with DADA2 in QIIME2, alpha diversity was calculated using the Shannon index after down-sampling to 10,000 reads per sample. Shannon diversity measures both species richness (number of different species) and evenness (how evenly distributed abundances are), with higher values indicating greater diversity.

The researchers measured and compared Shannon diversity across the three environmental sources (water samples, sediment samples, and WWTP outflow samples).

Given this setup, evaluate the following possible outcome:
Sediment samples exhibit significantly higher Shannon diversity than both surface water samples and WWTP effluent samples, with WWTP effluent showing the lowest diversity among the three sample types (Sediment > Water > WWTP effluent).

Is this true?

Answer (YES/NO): NO